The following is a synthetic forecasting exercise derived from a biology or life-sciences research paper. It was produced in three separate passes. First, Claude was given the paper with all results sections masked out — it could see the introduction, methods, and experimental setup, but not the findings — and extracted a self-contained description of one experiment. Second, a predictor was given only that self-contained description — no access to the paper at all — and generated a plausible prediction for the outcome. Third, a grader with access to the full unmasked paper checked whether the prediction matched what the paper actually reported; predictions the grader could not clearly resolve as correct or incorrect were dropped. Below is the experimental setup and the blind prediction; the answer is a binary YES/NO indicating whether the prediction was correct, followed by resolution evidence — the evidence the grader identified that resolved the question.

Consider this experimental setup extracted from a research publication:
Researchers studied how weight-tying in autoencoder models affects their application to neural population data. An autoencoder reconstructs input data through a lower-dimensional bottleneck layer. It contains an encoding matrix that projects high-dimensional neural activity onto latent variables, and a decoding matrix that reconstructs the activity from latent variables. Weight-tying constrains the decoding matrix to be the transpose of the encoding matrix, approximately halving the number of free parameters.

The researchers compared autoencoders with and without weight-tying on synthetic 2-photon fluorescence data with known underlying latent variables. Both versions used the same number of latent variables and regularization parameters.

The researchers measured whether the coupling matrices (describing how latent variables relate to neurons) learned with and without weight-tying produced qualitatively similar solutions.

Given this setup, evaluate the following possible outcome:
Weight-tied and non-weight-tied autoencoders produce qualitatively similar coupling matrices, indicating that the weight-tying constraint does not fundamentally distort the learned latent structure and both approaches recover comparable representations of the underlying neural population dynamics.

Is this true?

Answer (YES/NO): YES